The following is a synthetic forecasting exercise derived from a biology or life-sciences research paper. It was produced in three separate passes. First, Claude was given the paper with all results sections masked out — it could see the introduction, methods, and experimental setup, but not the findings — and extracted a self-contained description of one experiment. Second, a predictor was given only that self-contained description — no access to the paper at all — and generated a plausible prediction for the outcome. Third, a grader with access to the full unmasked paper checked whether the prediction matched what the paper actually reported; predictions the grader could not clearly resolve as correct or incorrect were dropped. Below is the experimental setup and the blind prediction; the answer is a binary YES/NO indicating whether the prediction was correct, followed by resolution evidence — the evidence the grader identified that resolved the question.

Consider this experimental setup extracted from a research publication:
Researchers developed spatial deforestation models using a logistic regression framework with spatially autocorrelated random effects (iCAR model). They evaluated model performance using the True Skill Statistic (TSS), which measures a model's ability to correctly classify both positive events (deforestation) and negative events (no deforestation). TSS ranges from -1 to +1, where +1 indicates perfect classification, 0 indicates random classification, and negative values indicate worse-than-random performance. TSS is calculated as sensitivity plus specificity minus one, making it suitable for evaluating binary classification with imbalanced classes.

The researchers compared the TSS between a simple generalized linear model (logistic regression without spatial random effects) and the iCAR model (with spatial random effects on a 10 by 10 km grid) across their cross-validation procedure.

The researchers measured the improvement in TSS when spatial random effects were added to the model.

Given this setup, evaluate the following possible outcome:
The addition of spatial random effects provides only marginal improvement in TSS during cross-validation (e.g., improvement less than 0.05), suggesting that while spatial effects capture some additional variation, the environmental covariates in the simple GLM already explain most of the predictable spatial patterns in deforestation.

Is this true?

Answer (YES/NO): NO